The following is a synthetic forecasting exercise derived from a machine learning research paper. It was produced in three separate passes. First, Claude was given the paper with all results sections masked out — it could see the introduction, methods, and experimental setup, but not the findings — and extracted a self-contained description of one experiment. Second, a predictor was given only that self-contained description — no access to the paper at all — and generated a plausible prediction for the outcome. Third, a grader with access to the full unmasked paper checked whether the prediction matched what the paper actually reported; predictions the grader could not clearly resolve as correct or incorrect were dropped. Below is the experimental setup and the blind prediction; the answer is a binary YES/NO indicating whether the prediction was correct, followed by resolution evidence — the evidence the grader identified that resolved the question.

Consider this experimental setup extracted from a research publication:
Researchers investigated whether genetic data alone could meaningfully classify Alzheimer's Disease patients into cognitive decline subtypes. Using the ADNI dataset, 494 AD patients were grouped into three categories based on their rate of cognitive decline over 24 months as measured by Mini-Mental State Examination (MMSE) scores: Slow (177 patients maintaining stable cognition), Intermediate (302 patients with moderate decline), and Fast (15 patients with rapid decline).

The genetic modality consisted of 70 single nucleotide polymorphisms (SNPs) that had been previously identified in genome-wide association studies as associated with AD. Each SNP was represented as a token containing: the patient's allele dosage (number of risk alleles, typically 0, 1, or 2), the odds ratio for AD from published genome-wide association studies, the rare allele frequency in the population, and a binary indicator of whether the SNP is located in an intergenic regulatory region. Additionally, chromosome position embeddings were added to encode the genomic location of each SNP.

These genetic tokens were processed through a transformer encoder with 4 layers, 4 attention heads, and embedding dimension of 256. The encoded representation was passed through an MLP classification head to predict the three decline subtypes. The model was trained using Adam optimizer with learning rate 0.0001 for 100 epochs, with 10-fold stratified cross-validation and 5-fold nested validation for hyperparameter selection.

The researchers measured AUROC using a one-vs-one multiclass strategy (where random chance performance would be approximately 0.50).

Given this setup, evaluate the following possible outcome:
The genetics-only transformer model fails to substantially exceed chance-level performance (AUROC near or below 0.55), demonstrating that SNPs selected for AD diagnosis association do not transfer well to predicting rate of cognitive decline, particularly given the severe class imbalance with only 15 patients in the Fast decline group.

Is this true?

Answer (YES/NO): YES